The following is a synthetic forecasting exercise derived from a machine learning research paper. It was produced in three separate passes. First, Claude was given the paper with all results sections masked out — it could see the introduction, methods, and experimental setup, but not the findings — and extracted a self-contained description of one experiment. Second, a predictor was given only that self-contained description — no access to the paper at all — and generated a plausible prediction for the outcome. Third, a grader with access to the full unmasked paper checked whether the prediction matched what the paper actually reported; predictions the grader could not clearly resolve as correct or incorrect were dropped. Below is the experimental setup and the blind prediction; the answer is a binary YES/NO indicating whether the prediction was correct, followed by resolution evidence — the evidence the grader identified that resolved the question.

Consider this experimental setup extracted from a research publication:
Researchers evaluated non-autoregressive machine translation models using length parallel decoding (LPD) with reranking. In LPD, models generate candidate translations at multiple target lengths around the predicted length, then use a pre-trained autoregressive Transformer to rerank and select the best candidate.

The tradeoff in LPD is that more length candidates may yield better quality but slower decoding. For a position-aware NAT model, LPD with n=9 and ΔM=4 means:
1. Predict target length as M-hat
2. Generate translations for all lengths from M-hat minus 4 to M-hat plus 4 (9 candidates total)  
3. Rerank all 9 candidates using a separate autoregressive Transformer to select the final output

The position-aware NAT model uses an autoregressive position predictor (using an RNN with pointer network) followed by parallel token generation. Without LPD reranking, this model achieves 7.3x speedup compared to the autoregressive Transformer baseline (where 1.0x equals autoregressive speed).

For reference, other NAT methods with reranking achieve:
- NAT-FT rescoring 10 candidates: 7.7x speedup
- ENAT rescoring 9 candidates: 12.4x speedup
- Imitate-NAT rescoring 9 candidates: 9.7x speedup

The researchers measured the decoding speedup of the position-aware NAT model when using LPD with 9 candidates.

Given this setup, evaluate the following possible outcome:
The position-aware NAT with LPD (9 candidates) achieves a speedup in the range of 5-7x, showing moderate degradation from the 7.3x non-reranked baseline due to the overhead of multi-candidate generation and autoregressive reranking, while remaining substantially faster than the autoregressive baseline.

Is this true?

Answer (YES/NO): NO